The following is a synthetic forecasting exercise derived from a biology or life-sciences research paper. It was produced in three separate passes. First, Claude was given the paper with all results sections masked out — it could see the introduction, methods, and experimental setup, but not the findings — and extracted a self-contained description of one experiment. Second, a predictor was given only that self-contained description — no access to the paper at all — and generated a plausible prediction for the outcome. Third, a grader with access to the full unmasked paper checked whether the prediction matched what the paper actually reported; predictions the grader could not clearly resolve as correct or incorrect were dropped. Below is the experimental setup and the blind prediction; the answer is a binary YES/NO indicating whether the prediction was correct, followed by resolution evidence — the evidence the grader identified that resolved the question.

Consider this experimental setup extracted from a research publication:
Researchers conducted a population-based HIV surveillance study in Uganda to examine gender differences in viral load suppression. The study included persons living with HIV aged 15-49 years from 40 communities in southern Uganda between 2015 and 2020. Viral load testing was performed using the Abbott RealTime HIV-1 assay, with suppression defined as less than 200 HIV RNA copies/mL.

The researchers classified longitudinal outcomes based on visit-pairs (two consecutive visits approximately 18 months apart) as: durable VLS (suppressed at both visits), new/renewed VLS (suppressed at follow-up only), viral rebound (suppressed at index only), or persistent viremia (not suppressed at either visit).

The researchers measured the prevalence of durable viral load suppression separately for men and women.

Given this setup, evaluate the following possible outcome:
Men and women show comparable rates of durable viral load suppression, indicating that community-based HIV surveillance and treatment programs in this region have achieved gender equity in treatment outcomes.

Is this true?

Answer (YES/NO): NO